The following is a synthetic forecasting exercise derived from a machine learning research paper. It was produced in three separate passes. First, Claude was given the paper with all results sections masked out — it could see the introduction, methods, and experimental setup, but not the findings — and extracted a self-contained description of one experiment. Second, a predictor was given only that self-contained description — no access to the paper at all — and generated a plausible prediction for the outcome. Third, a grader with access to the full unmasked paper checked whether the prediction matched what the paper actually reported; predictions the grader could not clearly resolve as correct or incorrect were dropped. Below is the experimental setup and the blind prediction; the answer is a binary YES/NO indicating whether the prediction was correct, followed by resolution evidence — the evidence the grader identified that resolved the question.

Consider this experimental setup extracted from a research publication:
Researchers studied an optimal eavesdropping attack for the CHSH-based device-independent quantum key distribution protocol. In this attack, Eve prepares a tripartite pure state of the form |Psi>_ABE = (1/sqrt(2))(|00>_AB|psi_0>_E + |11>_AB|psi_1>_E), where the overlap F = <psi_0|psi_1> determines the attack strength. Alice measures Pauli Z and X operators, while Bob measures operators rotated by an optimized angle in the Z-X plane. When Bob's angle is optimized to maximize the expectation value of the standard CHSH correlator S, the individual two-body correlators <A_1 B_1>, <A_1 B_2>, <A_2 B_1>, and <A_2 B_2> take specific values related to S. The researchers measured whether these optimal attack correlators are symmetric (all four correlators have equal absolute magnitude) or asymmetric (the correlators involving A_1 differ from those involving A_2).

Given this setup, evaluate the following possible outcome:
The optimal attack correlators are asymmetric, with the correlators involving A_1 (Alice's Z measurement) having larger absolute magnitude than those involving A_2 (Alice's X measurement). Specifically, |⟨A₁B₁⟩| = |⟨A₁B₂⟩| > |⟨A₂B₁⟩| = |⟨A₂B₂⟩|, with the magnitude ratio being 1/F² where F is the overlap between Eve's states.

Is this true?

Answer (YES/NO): YES